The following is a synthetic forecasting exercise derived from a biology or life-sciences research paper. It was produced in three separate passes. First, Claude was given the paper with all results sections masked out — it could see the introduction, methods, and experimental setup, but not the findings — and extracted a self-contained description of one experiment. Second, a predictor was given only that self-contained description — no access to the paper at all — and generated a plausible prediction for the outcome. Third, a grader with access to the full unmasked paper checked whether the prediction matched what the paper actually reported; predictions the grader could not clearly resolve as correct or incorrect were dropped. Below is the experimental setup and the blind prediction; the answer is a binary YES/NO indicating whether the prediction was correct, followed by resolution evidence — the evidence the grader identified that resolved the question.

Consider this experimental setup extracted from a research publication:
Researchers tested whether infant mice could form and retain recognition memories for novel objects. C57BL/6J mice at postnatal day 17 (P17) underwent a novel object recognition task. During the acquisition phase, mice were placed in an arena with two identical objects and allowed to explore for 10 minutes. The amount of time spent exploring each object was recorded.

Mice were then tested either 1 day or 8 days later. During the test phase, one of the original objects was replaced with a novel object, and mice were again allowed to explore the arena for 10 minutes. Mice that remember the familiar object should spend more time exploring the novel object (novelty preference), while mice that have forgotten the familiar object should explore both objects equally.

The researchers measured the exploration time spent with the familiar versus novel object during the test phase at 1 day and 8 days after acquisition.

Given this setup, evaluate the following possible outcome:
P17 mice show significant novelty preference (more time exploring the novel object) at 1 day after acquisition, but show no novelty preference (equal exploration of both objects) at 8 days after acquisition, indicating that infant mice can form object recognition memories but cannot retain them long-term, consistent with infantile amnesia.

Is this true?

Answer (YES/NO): YES